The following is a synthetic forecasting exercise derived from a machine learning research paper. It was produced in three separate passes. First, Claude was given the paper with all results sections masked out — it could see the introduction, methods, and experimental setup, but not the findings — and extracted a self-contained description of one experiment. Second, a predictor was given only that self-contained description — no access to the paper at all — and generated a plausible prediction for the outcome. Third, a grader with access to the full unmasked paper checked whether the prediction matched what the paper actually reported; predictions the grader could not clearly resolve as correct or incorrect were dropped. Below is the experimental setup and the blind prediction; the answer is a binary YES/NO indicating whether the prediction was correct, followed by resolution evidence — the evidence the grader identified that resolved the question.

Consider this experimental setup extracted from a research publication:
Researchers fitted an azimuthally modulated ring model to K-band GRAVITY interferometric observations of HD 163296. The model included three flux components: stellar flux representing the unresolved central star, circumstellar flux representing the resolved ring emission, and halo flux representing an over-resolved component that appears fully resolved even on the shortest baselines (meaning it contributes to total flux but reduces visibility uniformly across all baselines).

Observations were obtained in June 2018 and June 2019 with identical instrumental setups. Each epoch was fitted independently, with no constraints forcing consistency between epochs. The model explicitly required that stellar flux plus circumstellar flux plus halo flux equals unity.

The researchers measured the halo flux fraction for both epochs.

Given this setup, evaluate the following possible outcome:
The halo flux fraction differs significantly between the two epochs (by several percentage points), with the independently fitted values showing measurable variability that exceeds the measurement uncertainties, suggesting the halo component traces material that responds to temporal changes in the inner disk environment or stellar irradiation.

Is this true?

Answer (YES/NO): YES